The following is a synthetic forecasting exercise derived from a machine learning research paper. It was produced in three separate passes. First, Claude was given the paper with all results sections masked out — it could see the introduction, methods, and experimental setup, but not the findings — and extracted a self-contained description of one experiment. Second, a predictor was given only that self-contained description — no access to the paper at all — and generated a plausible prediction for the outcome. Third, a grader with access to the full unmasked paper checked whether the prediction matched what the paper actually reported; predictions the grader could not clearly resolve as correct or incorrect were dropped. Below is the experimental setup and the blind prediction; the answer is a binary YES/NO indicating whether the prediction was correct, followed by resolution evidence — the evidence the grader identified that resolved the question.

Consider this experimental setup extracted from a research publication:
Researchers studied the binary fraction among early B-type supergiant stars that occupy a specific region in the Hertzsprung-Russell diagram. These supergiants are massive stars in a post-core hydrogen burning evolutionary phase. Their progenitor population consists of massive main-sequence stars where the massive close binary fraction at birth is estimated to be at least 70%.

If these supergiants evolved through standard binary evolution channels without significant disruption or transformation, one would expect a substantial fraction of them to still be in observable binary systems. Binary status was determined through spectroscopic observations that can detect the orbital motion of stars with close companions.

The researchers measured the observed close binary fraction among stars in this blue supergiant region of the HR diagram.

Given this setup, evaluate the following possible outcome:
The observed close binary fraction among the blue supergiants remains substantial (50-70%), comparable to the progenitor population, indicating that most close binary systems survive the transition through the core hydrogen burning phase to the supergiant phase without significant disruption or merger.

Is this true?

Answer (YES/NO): NO